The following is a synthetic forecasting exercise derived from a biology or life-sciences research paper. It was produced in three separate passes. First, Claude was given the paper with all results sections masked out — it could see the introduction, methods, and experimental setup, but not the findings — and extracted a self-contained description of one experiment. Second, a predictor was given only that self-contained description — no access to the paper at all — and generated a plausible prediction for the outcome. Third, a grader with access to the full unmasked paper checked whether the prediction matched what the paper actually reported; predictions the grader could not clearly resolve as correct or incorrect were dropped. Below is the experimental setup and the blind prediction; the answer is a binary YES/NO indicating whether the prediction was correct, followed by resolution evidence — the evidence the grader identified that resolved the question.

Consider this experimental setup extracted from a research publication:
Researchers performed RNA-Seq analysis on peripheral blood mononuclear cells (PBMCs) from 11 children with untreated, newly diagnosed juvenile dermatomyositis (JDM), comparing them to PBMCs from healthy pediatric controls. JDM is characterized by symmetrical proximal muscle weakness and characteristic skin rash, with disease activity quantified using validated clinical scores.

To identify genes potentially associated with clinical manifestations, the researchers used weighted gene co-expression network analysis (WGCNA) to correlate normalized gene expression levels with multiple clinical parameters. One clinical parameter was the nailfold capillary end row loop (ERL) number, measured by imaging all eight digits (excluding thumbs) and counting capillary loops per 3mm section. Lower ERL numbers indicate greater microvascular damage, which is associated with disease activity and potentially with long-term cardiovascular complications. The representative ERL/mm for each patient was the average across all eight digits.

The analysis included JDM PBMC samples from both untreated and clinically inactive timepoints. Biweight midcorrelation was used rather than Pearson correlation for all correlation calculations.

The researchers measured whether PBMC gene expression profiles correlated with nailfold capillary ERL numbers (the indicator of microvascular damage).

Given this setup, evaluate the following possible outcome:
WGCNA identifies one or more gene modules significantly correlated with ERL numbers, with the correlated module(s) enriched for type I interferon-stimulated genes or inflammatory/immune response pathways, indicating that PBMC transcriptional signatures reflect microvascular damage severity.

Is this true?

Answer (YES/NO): YES